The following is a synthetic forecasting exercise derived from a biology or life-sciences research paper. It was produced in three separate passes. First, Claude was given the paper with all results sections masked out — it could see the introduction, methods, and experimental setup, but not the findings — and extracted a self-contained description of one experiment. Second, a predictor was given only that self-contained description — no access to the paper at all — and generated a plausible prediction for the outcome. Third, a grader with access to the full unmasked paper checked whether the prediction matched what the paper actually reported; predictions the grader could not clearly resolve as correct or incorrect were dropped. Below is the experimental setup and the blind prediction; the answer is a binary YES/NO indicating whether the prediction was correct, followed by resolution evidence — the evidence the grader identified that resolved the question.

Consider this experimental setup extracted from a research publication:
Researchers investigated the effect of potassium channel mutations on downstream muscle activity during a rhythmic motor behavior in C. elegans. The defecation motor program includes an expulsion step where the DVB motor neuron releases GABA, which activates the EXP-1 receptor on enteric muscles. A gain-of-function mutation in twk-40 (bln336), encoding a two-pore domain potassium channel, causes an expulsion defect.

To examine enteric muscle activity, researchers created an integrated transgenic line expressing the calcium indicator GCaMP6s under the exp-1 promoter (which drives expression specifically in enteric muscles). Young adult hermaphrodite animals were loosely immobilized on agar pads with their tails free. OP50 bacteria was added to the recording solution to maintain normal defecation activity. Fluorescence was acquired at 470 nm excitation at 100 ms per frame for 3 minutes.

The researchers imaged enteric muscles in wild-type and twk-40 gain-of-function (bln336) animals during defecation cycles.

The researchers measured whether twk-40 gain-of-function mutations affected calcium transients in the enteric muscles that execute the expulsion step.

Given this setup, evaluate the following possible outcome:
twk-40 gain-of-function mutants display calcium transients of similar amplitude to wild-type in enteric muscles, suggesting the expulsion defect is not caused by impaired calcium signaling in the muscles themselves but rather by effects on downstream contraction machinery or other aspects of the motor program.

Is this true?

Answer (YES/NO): YES